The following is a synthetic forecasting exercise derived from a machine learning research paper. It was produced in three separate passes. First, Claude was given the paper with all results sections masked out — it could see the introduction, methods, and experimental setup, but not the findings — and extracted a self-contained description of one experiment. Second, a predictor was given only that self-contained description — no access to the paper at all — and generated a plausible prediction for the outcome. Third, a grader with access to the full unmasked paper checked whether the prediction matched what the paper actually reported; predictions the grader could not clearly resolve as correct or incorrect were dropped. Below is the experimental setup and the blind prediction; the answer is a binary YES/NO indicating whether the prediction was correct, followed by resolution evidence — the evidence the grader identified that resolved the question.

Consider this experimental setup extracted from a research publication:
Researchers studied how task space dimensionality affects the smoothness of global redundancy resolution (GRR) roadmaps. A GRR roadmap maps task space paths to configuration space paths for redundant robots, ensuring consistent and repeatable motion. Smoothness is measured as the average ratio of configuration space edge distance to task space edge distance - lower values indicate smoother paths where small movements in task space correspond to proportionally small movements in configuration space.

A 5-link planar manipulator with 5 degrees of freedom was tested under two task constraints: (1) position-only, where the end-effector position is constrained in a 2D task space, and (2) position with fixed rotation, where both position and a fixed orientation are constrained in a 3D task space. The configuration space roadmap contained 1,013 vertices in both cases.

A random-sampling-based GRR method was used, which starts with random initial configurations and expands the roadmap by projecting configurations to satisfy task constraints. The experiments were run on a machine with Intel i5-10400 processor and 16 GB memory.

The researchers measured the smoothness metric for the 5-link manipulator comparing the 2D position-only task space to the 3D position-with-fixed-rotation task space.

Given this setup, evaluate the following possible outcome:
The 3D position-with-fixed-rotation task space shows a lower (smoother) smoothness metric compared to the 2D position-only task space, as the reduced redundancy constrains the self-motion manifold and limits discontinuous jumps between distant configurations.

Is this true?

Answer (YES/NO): NO